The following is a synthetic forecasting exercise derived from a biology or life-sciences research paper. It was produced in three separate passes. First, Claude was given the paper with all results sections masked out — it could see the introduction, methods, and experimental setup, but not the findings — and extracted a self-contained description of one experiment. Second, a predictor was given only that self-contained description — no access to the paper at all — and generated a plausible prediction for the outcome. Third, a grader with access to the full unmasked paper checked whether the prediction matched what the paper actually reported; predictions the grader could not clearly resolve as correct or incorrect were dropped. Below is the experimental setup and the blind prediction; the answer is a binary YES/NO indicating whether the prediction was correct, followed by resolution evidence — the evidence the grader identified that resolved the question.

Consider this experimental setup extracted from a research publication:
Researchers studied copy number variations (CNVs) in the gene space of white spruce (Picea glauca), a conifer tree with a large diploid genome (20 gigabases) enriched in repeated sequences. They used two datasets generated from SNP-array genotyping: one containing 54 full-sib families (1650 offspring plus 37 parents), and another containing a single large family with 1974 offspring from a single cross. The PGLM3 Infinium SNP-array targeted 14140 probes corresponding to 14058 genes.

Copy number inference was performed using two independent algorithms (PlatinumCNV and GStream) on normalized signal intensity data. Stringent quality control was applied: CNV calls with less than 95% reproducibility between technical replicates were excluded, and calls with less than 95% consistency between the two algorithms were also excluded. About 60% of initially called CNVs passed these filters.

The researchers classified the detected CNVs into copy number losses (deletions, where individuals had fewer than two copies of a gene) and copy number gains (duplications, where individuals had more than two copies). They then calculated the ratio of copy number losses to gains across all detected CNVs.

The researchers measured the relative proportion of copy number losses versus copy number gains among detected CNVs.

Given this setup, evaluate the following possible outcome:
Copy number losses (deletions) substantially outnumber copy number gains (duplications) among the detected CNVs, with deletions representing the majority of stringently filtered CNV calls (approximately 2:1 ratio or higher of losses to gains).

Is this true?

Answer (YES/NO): YES